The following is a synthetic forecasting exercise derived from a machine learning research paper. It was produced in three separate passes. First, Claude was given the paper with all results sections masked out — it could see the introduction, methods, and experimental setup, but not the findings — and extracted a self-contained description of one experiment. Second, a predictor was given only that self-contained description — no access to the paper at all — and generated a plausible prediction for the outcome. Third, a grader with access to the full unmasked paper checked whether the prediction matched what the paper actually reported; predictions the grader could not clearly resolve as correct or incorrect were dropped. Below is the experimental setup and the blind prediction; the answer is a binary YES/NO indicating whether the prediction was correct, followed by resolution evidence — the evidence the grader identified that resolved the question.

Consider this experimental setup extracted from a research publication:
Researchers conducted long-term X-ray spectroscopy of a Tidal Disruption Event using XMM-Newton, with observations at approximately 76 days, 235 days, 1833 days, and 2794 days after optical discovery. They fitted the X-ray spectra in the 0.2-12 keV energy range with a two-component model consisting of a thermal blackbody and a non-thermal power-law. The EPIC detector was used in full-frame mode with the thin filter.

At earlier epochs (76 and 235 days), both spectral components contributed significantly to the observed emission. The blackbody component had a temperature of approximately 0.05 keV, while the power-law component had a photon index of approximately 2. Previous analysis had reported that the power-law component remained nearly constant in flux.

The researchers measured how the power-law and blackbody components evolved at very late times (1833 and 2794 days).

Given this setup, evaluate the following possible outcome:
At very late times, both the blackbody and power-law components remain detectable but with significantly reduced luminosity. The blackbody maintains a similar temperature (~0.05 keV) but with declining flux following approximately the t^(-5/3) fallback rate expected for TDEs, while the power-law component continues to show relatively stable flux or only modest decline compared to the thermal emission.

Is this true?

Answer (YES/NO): NO